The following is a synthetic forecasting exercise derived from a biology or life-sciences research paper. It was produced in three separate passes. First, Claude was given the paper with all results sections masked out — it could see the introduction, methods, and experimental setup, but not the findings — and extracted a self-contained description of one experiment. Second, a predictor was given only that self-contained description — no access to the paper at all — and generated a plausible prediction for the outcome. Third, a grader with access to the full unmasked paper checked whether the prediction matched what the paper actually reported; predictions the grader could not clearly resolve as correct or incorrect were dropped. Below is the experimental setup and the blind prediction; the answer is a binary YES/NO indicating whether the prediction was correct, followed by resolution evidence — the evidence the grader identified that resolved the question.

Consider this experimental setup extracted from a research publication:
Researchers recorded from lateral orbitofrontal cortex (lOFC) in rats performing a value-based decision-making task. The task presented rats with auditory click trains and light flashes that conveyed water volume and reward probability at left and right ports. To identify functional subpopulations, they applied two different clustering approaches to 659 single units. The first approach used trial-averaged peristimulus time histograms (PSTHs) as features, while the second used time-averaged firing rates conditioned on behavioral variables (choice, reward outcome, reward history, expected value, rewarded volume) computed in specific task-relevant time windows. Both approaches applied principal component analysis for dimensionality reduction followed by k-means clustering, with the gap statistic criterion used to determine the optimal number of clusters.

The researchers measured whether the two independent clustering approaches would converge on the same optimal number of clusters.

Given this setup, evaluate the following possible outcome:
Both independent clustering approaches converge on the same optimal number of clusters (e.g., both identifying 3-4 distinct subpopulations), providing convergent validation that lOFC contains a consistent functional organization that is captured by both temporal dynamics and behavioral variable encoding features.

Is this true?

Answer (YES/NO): YES